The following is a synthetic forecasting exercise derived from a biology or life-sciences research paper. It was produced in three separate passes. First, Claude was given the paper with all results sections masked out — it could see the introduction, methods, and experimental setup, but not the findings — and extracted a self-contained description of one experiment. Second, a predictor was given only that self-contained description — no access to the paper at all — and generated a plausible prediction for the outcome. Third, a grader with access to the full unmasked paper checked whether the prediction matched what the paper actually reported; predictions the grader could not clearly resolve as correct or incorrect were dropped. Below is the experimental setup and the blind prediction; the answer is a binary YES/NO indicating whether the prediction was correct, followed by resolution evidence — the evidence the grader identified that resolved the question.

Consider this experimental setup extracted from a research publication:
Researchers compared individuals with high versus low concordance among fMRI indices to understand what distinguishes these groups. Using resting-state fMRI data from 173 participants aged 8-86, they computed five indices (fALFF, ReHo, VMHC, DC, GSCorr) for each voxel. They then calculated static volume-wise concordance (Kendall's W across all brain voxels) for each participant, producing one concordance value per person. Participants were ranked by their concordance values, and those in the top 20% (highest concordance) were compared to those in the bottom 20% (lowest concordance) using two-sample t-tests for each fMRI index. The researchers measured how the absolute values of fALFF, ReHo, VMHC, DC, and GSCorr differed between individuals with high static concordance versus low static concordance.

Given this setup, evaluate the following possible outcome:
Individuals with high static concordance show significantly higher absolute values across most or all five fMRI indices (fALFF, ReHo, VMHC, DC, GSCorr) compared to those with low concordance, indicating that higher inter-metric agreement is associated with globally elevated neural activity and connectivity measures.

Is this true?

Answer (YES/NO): YES